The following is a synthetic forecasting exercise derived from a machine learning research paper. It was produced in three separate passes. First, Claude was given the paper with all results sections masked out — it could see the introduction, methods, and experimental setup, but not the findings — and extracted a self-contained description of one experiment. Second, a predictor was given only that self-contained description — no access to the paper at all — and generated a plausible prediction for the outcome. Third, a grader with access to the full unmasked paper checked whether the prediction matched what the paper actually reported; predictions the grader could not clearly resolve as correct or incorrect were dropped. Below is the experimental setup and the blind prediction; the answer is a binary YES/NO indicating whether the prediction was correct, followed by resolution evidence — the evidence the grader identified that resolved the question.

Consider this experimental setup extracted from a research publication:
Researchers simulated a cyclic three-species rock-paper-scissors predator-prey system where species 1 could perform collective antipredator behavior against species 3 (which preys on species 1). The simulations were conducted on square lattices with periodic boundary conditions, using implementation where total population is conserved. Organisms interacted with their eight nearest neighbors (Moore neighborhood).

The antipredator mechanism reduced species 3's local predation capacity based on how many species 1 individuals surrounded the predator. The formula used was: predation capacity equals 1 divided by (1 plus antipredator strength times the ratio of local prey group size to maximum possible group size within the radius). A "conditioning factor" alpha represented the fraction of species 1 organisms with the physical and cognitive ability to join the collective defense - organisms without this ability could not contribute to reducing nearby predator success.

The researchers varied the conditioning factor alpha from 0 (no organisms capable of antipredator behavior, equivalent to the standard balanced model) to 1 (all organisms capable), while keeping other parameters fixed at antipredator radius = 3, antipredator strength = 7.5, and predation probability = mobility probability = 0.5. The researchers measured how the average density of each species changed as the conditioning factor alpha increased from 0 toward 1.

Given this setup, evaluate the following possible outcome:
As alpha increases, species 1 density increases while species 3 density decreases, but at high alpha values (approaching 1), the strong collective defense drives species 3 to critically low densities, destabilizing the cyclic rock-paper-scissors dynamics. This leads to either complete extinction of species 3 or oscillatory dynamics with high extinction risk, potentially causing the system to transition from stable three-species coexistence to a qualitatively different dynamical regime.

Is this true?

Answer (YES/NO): NO